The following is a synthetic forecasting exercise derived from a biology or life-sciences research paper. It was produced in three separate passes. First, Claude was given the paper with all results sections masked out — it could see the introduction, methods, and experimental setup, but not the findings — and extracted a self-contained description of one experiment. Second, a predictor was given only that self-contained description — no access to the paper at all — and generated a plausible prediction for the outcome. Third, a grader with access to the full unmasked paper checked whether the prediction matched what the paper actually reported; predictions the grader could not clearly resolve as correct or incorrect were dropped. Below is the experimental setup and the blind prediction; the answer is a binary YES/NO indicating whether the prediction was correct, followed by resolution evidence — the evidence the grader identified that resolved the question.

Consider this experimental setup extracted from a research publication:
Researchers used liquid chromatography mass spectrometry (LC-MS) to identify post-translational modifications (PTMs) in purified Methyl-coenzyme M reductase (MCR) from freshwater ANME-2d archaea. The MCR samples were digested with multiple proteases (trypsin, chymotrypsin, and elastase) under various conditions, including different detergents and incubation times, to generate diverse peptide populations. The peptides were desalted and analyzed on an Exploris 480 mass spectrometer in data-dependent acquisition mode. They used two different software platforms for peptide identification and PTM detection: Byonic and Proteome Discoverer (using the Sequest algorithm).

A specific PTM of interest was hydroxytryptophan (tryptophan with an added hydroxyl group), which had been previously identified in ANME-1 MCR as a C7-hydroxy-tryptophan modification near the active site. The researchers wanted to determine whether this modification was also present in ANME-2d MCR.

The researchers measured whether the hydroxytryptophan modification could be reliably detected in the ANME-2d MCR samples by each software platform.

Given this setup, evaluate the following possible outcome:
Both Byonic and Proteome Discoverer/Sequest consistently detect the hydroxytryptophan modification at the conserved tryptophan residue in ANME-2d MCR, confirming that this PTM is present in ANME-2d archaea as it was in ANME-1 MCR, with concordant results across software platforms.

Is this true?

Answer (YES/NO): NO